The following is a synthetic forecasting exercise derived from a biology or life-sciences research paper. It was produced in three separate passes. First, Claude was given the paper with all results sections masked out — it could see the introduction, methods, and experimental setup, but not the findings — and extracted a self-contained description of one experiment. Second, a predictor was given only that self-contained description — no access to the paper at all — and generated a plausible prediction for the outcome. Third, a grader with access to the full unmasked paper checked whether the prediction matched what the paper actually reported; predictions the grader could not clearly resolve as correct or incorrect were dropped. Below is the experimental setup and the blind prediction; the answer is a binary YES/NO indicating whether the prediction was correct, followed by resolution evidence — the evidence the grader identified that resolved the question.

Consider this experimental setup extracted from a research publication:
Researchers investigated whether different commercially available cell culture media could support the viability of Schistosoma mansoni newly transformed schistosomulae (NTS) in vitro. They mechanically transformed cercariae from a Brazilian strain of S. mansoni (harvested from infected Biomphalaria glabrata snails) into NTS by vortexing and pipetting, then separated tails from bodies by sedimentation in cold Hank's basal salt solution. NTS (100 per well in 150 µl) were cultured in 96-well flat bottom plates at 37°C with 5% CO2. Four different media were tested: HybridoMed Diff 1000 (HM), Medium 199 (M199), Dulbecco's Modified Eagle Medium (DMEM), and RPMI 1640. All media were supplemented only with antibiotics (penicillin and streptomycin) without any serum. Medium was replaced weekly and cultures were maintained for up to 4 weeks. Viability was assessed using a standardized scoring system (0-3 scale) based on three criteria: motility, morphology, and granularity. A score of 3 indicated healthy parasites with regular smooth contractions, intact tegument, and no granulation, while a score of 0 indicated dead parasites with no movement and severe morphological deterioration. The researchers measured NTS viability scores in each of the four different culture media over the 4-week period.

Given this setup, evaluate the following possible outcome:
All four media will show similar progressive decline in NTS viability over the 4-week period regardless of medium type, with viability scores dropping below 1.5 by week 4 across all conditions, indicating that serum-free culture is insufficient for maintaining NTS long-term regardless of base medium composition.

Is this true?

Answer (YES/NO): NO